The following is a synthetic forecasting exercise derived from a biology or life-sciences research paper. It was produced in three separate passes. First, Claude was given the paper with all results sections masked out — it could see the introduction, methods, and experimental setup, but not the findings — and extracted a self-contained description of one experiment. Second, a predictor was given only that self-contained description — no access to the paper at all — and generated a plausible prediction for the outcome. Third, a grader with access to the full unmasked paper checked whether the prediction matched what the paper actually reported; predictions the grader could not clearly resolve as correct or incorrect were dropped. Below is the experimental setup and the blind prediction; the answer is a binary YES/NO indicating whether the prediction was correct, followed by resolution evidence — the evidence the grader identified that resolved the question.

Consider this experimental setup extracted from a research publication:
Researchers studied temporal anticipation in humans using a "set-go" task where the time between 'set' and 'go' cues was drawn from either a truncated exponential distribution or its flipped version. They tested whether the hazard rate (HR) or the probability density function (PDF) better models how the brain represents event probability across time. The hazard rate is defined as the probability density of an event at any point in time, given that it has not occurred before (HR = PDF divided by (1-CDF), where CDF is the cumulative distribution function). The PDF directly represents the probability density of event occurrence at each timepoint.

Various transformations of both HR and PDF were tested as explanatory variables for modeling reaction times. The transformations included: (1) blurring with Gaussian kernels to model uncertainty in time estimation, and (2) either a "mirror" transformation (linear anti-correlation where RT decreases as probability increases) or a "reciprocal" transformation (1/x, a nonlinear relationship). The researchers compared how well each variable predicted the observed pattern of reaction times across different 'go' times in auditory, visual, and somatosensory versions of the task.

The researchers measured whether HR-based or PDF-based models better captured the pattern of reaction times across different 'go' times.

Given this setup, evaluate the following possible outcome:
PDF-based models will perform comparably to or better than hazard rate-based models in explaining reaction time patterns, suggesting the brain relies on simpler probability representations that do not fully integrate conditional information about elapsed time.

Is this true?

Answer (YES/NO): YES